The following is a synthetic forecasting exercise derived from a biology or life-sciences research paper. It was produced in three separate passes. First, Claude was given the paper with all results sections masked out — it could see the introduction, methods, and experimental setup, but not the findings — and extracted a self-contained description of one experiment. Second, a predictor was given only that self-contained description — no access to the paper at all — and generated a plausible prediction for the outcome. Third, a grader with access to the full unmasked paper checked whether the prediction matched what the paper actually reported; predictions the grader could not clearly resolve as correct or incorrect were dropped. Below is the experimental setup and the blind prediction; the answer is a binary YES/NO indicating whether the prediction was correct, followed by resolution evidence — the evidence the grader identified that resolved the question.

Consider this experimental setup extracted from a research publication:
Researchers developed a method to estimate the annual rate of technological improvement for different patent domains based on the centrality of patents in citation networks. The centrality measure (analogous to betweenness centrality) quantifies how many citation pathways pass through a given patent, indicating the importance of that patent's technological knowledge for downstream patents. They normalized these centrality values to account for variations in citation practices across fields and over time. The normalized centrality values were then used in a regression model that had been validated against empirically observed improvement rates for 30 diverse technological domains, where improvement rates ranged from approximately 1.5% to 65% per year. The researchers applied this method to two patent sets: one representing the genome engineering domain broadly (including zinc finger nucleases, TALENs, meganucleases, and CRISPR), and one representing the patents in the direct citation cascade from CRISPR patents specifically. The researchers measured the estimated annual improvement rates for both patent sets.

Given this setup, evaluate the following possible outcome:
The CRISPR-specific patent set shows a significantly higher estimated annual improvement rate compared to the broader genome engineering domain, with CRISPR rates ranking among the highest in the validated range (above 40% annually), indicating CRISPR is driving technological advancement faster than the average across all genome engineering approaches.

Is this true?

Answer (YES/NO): NO